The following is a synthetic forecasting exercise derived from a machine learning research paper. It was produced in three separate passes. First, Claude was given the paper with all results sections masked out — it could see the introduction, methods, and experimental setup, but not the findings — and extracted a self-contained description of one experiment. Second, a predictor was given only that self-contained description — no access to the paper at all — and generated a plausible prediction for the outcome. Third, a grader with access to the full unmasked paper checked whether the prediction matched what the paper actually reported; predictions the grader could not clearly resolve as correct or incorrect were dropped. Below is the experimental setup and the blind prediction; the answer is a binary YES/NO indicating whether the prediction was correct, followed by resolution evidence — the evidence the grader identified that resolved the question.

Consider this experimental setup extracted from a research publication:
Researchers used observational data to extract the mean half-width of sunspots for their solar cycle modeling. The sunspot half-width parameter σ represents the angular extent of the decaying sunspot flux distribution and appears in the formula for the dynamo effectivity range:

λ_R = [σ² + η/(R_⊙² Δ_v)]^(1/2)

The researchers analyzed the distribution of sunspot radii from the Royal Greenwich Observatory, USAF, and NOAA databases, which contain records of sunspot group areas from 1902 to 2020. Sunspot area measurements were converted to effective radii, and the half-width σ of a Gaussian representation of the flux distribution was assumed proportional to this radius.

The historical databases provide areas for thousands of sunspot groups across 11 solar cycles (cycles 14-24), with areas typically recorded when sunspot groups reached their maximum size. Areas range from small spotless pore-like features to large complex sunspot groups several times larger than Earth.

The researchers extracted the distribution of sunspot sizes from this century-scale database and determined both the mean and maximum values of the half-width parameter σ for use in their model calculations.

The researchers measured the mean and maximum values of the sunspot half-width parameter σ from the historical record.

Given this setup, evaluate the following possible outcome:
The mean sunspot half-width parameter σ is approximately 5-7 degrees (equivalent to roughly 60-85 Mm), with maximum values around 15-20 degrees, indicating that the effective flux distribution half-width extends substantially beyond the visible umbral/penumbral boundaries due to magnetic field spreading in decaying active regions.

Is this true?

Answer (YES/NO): NO